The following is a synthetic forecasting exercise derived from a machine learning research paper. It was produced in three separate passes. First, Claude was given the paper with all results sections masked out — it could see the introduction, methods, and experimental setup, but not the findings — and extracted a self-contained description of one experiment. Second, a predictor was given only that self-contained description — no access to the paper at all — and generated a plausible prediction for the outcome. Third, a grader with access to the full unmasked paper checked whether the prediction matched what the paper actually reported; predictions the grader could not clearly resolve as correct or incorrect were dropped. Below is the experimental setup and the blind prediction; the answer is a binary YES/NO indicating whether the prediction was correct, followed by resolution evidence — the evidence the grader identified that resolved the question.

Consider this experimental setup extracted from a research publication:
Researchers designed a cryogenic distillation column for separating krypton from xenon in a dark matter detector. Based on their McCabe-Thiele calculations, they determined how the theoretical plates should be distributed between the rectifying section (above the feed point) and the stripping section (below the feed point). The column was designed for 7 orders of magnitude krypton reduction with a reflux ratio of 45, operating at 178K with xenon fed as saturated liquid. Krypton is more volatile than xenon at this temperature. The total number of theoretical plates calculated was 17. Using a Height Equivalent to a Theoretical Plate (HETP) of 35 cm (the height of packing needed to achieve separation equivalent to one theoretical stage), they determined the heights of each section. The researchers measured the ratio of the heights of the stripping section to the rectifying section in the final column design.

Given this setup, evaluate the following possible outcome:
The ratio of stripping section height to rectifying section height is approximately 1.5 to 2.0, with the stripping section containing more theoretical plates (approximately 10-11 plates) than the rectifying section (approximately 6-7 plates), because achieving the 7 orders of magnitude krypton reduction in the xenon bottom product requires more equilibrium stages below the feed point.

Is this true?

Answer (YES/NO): NO